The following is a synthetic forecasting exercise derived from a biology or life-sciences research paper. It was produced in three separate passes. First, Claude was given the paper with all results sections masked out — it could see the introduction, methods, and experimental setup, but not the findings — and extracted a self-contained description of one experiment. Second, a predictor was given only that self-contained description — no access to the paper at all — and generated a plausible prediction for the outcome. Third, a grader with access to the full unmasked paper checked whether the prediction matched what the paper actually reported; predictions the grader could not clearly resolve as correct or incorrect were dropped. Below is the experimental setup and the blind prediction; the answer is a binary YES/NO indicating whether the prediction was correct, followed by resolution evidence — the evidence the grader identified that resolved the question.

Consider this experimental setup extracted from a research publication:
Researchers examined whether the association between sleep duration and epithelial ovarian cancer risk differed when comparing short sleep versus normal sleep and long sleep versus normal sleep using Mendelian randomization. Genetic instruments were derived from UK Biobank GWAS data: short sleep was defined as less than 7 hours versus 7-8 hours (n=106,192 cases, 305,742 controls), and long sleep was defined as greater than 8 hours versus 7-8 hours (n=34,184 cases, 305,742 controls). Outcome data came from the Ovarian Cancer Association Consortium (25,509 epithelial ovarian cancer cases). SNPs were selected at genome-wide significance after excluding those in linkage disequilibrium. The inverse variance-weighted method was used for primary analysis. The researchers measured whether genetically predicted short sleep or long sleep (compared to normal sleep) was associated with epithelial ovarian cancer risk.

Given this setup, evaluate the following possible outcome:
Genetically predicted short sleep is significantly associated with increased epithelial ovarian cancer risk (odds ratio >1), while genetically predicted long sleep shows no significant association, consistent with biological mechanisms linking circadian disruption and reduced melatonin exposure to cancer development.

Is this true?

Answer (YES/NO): NO